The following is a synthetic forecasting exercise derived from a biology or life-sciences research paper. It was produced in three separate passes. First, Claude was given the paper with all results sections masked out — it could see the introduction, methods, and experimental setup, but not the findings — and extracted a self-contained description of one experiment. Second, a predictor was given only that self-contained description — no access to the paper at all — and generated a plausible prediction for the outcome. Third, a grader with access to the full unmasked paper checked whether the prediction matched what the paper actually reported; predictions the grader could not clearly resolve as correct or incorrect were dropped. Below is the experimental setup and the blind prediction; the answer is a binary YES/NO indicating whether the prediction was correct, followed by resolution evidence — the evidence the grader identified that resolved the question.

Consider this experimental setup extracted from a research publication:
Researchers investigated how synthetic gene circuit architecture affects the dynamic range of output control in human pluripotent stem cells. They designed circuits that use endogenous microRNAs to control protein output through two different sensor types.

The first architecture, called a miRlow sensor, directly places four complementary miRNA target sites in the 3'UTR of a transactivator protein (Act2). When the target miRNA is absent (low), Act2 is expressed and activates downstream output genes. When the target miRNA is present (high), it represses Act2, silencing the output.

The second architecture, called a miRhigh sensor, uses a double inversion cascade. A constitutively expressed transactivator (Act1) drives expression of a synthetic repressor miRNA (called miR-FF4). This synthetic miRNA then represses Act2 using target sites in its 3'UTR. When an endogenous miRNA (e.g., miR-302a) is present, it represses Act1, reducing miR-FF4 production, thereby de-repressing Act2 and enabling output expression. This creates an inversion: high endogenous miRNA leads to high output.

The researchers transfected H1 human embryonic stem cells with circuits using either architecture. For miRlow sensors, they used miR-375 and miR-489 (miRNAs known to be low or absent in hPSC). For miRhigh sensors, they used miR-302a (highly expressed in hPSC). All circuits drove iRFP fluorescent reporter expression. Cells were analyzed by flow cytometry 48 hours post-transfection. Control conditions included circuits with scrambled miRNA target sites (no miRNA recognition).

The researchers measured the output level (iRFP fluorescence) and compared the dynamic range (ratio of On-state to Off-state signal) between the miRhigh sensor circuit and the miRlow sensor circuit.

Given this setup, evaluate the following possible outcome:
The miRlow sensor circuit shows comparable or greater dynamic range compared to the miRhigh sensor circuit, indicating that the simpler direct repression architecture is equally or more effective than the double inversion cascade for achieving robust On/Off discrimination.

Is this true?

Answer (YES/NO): YES